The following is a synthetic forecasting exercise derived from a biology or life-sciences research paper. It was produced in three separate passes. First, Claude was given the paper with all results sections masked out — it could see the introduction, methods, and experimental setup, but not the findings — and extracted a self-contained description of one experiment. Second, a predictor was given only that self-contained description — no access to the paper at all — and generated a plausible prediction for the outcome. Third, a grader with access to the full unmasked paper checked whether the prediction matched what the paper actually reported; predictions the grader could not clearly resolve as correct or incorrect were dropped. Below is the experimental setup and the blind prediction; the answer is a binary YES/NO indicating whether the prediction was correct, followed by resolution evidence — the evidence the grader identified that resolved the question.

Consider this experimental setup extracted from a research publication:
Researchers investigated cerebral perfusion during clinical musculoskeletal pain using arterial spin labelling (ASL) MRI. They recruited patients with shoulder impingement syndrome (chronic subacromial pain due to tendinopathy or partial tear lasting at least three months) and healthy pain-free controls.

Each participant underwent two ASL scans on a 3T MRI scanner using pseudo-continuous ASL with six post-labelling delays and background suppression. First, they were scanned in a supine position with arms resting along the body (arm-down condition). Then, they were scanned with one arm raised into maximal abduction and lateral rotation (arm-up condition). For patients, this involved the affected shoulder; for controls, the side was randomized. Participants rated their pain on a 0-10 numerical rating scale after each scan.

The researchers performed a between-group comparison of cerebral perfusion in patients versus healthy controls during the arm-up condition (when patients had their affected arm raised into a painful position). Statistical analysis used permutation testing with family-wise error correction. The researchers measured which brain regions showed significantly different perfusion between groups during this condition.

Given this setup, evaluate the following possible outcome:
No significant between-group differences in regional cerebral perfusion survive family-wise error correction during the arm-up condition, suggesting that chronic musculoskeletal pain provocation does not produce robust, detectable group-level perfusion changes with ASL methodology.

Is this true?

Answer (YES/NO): NO